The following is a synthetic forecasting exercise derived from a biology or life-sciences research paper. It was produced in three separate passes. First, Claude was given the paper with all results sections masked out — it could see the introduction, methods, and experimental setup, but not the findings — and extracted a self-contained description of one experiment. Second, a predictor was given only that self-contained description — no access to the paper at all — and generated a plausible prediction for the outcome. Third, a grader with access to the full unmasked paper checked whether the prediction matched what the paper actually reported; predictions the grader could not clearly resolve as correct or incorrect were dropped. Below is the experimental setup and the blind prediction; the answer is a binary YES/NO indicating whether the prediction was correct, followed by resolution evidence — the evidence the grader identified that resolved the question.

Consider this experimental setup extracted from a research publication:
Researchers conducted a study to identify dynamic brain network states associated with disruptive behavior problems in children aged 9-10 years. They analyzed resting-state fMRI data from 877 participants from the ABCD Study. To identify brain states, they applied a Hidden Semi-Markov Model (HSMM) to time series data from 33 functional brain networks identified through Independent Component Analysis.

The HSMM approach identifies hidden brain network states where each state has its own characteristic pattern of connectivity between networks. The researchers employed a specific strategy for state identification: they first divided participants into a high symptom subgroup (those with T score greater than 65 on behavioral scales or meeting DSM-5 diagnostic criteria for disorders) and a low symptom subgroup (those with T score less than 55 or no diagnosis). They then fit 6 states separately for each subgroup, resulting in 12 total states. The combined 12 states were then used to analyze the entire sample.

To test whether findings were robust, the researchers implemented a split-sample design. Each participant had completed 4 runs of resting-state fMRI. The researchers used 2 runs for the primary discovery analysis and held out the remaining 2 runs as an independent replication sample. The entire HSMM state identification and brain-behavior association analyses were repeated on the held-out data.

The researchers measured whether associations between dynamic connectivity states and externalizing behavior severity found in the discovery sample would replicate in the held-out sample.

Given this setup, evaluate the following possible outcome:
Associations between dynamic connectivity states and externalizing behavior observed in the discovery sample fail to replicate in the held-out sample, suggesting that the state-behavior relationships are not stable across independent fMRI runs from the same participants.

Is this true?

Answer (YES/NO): NO